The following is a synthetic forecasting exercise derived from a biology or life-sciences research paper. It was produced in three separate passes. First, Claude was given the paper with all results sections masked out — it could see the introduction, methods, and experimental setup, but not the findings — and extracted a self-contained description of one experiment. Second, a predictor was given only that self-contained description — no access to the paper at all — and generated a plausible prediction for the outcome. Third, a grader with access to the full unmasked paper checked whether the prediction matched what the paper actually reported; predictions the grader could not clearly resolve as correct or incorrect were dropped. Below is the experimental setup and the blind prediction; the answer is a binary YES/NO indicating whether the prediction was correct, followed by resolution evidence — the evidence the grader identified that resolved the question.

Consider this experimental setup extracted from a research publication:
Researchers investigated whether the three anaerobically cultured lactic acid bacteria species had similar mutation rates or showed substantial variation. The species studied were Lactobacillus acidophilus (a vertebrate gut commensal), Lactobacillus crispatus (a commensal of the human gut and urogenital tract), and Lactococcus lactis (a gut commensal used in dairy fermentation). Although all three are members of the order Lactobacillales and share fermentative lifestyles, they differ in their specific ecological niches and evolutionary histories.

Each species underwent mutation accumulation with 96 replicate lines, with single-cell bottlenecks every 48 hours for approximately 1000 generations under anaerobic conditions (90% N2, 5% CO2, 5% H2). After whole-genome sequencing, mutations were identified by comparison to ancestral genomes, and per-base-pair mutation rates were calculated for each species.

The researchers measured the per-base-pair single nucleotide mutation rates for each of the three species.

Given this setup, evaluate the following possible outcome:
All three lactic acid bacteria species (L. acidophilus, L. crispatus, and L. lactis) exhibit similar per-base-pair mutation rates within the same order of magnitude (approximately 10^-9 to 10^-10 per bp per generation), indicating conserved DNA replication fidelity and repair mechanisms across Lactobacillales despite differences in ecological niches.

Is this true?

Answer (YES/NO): NO